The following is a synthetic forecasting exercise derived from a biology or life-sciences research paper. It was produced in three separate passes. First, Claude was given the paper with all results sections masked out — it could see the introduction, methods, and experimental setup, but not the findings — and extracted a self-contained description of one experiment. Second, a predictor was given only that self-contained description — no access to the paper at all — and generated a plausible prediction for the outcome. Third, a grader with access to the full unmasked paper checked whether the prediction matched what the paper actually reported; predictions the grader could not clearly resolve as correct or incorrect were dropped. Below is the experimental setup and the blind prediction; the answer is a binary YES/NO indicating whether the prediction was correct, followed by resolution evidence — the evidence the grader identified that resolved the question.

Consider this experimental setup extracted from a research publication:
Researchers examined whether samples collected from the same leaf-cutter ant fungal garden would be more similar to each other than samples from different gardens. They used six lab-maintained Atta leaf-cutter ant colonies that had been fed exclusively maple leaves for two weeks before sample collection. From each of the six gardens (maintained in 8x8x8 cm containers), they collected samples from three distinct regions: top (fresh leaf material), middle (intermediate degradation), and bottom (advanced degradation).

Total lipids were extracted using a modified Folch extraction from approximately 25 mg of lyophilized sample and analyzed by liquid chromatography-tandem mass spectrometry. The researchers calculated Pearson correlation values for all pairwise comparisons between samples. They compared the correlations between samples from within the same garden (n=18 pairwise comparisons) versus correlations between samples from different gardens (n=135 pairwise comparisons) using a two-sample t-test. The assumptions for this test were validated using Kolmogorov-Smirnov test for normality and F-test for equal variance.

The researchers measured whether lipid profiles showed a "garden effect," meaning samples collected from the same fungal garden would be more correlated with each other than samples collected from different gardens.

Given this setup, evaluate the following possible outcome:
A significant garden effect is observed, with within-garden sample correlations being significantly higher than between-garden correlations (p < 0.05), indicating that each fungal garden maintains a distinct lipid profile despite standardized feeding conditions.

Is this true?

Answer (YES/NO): NO